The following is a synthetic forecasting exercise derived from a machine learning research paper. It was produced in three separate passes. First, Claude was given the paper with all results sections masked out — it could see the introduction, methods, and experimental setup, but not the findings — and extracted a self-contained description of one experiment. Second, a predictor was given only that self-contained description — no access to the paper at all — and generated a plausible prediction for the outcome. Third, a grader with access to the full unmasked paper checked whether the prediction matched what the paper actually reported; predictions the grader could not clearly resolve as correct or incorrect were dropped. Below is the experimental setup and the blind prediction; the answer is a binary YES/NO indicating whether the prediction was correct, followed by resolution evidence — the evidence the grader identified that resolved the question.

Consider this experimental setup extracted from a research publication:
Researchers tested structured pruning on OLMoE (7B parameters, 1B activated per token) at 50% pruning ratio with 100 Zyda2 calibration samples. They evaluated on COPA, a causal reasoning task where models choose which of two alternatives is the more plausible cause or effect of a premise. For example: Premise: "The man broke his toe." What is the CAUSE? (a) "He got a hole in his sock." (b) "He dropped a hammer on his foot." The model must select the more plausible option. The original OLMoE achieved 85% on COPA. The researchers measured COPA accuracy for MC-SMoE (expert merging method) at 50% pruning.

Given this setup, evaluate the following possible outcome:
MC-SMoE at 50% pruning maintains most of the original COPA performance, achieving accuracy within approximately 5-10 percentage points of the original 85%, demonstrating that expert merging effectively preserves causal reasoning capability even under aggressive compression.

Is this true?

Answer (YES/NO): NO